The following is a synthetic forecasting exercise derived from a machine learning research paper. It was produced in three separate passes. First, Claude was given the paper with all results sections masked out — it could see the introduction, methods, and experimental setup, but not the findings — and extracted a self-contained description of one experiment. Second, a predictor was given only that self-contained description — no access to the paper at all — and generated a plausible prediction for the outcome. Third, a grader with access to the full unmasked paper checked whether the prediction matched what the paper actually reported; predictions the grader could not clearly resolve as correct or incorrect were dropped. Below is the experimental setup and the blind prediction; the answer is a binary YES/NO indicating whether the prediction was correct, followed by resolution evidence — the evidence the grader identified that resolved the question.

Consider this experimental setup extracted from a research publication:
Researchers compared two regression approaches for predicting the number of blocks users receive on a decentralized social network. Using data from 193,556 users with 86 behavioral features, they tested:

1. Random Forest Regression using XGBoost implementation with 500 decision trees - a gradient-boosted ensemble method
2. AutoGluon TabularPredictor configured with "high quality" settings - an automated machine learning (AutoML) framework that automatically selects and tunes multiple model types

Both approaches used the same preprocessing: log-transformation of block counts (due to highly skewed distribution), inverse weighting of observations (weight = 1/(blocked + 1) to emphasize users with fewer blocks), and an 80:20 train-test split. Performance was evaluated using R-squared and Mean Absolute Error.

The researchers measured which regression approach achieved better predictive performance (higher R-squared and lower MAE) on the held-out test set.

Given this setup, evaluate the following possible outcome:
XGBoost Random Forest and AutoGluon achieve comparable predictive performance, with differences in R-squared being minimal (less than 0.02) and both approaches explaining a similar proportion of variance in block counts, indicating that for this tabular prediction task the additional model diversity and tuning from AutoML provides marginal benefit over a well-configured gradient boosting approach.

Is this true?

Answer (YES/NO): NO